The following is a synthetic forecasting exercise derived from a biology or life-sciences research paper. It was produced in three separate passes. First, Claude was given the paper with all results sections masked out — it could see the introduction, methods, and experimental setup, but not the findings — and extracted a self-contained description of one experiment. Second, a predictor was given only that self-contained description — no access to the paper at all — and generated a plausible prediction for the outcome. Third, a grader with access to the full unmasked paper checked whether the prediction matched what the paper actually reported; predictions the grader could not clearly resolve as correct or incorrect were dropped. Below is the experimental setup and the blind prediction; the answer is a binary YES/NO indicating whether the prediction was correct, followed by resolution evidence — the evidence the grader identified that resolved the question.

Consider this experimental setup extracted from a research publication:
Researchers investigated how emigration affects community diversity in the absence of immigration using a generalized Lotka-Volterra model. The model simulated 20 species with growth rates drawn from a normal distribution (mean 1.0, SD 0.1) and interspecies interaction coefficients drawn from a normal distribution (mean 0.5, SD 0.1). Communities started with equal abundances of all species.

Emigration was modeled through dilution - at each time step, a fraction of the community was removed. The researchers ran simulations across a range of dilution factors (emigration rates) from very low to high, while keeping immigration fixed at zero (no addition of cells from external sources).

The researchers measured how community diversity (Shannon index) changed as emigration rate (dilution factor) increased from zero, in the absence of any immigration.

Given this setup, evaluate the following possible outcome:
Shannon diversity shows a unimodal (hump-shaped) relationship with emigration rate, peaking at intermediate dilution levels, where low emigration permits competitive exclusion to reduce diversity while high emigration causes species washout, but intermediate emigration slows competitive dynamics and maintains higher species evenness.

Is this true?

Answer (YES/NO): NO